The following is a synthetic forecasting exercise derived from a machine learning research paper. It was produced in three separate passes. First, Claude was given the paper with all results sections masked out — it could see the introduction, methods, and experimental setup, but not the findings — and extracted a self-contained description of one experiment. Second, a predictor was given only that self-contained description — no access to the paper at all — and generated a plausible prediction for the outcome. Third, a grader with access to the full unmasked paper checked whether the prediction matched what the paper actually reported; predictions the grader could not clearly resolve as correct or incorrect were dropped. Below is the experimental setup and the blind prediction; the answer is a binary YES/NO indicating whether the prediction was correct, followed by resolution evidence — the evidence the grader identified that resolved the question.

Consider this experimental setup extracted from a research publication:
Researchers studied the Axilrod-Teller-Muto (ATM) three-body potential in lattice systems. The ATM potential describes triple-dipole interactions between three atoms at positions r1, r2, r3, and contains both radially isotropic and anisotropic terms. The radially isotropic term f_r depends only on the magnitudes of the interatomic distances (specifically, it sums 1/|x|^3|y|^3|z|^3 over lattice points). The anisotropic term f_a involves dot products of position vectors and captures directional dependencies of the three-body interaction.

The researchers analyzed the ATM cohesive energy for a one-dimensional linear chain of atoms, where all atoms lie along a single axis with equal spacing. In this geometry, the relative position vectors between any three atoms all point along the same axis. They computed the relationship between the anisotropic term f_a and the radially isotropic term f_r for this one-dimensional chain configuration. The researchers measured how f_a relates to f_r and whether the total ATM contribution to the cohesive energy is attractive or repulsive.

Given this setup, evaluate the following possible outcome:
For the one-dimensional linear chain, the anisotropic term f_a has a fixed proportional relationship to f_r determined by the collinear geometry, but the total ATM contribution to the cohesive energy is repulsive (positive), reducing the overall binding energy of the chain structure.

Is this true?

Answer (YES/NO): NO